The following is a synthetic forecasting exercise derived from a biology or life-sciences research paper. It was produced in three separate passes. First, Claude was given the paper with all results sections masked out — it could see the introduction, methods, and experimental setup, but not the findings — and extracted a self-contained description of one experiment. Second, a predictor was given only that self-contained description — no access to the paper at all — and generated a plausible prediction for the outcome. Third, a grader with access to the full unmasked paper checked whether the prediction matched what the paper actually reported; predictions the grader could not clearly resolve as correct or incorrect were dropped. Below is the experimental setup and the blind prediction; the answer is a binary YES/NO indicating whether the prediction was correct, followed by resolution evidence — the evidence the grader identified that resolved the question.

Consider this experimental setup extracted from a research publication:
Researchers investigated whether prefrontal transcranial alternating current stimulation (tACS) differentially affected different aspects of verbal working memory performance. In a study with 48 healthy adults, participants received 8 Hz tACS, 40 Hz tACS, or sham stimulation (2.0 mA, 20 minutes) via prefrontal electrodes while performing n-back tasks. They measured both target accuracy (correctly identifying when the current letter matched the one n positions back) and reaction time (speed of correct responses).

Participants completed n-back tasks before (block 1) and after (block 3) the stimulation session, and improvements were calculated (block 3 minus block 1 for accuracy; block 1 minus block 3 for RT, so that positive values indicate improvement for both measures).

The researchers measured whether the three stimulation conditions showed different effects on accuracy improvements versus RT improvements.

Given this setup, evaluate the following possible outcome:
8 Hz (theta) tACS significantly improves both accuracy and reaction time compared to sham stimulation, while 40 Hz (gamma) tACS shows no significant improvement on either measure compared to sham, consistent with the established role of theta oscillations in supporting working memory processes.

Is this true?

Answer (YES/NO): NO